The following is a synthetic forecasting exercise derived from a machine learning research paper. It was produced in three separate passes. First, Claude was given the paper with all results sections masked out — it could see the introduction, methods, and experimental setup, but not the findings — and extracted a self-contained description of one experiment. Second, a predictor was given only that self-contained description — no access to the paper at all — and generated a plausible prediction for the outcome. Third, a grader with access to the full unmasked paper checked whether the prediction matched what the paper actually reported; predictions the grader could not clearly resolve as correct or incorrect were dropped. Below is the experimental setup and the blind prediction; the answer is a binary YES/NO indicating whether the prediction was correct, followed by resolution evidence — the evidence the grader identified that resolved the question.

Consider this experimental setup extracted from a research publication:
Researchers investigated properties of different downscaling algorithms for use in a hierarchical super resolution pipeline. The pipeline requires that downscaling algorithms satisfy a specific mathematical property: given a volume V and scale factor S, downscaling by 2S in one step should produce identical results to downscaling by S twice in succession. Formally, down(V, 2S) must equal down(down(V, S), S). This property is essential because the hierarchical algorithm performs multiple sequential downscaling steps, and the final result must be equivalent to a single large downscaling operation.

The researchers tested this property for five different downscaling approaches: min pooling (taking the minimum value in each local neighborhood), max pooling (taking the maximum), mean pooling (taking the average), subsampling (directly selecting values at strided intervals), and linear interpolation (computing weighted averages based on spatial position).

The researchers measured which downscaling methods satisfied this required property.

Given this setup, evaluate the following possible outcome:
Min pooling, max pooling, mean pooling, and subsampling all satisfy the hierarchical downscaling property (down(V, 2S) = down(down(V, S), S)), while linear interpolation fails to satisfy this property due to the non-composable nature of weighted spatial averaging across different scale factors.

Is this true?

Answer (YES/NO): YES